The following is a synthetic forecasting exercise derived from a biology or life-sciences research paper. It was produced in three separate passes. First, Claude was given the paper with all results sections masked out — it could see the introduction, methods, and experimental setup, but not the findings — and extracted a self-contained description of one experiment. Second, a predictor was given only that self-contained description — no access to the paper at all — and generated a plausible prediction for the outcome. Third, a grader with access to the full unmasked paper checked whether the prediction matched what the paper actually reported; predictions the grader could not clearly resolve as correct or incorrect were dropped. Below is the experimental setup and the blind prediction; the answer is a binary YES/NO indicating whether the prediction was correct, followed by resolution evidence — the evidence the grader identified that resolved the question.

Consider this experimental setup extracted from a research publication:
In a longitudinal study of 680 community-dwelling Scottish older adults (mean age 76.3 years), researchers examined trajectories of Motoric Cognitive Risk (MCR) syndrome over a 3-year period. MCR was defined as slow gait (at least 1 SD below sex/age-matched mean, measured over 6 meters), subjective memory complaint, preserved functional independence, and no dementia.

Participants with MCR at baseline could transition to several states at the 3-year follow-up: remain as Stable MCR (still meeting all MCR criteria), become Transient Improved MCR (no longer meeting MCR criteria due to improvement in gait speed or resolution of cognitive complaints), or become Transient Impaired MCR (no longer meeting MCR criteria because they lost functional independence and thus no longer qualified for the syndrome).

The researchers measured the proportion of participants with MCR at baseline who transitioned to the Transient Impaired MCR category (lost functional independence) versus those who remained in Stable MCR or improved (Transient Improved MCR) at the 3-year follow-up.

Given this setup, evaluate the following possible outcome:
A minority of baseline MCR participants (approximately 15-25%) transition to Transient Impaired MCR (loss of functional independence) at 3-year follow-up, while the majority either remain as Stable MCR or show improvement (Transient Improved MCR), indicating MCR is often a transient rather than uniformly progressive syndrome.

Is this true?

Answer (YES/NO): NO